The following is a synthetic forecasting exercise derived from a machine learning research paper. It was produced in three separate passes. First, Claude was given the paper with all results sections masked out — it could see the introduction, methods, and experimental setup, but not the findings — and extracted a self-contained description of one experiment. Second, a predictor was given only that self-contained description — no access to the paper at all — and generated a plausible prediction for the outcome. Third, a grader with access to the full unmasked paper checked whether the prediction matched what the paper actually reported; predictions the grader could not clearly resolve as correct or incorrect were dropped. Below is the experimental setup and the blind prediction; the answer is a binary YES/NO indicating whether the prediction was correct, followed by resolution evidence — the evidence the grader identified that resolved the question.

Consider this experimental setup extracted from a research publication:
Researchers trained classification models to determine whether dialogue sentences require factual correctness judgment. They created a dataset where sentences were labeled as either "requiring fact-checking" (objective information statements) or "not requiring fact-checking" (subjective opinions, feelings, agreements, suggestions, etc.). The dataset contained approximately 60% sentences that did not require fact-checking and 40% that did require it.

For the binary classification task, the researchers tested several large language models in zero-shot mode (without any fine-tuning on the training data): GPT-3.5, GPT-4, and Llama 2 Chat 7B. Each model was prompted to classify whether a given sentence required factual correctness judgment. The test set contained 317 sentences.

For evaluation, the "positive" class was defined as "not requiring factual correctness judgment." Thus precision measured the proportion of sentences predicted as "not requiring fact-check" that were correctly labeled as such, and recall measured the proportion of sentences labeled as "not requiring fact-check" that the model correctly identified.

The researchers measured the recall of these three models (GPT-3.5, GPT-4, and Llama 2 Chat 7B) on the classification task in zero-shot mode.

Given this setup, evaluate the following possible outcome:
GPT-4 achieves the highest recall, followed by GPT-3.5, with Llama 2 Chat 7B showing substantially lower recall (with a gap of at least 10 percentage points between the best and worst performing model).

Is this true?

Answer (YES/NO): NO